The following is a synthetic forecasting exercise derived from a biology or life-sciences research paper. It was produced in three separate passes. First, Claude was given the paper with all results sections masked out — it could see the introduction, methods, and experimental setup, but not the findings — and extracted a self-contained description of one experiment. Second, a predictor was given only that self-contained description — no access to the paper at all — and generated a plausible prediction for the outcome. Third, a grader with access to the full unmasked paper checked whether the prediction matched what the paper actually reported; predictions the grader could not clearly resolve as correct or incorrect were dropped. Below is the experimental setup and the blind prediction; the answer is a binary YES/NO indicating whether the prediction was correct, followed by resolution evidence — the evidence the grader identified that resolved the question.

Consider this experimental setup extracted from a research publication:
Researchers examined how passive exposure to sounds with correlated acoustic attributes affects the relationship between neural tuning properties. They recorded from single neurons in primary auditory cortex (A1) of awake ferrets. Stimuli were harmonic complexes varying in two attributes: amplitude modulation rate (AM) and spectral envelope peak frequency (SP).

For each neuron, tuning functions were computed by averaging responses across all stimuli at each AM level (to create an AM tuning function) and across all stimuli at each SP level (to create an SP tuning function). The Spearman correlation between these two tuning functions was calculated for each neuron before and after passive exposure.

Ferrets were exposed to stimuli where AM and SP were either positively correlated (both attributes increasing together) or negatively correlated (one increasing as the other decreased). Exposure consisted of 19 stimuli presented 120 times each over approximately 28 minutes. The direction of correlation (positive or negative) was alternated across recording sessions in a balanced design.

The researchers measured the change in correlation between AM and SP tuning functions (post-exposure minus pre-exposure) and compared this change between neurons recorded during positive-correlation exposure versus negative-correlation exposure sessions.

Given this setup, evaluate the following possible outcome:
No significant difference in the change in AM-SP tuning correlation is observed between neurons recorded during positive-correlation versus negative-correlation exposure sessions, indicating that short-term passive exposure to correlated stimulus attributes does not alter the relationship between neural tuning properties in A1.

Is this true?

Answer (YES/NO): YES